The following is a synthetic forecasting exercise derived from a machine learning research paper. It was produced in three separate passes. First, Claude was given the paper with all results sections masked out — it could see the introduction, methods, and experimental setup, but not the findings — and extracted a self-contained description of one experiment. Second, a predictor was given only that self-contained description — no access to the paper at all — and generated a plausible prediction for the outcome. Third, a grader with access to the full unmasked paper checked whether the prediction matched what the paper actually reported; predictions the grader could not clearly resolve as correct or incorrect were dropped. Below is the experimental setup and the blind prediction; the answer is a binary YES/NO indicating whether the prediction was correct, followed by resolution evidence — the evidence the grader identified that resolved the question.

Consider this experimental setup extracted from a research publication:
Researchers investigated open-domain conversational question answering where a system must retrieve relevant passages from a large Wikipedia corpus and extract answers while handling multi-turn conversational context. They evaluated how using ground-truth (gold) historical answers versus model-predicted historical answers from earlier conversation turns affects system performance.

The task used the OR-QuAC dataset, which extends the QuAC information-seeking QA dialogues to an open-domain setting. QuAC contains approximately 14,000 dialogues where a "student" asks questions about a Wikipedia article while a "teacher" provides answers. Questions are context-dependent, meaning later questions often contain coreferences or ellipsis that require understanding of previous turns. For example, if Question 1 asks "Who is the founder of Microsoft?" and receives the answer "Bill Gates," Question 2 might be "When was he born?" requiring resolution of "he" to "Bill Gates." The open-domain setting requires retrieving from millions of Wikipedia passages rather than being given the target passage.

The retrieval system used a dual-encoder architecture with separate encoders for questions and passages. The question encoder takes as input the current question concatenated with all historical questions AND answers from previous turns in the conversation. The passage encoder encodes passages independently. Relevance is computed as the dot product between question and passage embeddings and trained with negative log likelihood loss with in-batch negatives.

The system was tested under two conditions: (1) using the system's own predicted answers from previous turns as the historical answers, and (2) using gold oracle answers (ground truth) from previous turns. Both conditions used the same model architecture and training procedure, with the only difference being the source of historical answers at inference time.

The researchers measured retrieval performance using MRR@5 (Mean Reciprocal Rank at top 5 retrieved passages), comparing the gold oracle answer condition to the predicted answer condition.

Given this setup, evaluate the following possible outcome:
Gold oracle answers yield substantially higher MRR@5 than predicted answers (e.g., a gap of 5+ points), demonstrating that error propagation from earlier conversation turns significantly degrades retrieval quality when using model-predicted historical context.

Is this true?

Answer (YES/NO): YES